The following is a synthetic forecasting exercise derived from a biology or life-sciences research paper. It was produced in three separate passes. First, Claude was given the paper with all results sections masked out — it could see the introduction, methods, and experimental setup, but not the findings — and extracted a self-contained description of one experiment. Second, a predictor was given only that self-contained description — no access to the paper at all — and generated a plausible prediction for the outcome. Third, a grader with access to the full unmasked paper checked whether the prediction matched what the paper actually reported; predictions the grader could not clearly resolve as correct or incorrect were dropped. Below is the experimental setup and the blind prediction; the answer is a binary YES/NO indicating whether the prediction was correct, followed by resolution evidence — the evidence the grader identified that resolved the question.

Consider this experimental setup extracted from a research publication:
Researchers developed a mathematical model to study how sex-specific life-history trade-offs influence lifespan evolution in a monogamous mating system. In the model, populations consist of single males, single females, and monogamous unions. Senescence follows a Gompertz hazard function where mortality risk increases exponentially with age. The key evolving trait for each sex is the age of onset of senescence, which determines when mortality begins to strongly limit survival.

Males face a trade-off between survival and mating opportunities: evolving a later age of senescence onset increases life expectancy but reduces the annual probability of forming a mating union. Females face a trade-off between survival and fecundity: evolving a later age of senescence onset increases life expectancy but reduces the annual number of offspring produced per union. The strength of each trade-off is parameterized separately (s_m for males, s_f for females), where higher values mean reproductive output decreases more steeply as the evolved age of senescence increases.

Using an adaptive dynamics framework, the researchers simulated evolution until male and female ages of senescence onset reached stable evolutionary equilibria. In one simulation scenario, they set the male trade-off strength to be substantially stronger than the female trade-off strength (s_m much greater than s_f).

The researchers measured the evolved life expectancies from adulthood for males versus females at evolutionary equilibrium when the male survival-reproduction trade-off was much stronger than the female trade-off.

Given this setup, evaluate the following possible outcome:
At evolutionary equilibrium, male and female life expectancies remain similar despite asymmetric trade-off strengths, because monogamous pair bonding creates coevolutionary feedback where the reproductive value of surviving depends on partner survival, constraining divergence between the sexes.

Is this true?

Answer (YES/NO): NO